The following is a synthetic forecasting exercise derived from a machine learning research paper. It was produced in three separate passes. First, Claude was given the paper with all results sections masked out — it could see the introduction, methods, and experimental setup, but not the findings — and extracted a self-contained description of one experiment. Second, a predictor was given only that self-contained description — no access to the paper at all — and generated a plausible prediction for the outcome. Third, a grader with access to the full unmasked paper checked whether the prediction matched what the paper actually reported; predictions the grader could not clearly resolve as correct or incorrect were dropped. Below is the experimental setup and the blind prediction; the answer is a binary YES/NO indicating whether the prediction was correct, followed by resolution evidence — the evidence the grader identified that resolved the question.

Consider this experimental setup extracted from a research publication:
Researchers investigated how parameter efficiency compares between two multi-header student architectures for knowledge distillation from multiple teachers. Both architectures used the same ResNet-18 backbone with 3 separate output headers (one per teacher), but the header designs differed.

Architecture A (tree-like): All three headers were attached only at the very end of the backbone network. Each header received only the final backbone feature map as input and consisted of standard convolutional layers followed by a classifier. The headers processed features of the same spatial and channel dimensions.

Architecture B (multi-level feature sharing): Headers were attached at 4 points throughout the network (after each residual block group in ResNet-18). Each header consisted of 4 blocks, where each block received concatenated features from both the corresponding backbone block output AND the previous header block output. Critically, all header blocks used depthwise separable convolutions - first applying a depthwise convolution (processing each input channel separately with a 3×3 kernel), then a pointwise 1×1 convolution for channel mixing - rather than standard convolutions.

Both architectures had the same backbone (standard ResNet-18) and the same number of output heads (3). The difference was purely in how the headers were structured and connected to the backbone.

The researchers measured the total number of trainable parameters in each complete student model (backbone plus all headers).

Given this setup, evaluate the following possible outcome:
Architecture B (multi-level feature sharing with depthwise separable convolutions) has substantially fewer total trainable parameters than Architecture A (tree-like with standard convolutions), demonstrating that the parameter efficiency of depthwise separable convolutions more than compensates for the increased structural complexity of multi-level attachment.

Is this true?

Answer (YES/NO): YES